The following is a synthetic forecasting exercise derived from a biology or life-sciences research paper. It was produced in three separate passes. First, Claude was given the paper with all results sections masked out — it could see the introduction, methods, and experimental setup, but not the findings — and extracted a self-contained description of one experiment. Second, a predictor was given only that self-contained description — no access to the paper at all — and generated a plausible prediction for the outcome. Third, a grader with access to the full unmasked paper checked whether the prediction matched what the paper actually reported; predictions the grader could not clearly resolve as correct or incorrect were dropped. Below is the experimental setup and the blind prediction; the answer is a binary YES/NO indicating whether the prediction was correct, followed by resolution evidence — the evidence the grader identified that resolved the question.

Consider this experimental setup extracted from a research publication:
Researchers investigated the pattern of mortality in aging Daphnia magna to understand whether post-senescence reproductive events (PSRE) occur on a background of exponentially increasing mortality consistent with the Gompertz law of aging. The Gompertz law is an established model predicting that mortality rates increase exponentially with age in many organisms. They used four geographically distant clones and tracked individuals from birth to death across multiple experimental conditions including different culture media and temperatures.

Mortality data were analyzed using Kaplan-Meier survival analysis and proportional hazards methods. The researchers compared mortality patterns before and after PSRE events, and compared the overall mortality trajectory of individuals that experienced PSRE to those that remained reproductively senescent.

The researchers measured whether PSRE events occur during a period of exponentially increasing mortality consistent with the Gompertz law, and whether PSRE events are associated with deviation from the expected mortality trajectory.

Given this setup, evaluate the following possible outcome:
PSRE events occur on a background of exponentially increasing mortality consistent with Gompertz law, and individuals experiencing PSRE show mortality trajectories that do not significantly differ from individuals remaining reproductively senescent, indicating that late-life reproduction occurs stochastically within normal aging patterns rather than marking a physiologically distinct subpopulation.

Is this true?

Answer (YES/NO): NO